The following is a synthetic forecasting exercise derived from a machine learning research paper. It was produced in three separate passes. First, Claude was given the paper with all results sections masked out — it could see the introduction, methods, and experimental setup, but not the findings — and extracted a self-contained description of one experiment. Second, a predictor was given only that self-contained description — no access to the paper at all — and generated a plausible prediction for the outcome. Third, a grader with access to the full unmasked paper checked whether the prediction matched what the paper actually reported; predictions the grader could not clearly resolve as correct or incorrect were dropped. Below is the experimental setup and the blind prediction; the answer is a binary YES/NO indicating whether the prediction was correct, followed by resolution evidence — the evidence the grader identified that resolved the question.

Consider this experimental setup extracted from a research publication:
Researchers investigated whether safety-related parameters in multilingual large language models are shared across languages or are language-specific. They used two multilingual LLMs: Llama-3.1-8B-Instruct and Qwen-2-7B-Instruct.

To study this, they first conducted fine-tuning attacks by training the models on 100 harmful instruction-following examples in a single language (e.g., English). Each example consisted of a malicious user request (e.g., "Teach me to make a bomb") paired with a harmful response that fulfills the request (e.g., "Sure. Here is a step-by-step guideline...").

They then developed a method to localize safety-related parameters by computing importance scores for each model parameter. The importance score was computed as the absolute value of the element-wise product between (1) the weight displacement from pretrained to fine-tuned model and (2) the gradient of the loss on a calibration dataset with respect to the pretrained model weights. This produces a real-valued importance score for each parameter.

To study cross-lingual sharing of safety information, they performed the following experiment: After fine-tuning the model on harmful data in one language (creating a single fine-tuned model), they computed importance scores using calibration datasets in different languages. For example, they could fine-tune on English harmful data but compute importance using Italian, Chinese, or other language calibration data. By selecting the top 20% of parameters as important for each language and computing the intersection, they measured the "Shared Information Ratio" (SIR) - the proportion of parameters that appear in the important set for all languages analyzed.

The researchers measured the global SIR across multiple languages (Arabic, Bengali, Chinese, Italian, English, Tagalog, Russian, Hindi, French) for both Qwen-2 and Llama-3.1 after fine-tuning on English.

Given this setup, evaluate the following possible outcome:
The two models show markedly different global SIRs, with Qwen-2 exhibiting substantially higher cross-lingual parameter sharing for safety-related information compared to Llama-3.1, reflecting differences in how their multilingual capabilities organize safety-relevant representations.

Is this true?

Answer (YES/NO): NO